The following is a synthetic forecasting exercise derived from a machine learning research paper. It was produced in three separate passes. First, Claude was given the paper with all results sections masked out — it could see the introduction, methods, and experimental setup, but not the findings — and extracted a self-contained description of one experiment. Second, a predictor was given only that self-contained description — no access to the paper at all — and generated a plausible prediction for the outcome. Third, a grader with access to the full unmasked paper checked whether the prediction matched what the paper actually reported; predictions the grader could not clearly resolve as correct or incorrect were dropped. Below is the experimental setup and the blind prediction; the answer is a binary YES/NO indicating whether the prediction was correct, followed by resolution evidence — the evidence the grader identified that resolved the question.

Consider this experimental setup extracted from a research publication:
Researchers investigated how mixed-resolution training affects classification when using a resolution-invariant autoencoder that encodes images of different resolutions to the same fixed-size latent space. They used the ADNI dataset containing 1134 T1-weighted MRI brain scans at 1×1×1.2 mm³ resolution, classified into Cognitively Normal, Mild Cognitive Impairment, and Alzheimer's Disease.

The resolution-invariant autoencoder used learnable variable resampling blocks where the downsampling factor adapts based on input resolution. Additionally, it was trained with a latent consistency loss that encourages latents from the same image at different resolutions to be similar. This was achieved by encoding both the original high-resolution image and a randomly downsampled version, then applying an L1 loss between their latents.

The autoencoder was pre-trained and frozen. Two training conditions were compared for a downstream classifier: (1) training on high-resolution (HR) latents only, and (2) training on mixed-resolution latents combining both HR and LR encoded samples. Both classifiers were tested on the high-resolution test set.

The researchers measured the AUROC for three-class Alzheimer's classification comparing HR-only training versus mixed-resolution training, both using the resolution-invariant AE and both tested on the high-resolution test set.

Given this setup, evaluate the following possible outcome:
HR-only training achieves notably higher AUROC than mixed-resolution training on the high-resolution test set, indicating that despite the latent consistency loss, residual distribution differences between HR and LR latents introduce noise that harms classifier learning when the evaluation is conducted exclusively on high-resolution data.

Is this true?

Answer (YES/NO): NO